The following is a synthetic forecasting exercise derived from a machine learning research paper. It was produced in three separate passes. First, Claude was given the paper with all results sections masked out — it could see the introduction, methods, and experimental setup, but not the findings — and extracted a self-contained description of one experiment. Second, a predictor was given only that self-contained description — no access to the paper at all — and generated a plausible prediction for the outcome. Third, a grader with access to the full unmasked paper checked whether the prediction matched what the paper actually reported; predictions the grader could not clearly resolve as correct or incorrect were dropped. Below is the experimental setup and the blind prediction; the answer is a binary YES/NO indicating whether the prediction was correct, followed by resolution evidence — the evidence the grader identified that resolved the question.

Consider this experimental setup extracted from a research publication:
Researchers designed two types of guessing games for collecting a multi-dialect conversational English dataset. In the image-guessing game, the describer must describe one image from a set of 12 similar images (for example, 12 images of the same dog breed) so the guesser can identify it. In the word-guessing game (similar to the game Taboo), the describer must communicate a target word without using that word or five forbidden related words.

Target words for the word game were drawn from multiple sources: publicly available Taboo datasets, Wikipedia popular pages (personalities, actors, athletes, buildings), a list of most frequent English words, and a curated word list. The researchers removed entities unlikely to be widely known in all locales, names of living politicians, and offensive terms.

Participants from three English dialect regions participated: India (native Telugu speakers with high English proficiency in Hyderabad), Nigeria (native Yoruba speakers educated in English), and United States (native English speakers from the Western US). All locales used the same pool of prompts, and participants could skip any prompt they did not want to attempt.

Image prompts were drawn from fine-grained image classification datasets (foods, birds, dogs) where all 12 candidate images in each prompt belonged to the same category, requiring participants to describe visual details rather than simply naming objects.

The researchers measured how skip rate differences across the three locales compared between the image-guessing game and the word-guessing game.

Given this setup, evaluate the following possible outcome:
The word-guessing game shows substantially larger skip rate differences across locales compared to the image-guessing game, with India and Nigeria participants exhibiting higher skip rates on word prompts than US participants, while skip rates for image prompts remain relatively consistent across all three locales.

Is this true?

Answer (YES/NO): NO